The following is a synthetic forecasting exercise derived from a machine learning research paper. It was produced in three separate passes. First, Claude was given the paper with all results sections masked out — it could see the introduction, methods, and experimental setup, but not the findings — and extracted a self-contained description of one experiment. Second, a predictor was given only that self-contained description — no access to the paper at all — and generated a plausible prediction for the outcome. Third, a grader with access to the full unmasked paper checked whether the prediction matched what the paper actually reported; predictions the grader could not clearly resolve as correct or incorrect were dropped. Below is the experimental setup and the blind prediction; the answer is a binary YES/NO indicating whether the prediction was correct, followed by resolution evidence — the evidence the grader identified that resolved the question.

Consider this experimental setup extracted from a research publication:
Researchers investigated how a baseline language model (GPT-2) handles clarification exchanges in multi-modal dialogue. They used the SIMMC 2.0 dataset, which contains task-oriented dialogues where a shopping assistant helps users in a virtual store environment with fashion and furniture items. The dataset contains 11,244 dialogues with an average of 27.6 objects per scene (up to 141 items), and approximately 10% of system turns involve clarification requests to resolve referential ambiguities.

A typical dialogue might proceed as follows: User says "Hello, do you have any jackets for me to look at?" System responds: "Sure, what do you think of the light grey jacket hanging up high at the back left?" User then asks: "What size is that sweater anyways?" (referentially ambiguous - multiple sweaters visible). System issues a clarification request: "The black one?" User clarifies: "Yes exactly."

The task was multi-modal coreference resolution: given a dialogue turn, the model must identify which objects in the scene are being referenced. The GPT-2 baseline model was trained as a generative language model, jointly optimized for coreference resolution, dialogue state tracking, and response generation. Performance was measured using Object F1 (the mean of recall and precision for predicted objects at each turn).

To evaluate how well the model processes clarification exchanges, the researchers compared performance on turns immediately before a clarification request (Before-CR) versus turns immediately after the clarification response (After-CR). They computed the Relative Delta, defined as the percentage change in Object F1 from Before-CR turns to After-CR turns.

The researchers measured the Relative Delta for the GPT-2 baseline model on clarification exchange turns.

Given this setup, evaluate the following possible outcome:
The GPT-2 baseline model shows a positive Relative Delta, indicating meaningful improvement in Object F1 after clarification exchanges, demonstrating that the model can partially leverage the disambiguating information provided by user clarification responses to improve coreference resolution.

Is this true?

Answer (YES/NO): NO